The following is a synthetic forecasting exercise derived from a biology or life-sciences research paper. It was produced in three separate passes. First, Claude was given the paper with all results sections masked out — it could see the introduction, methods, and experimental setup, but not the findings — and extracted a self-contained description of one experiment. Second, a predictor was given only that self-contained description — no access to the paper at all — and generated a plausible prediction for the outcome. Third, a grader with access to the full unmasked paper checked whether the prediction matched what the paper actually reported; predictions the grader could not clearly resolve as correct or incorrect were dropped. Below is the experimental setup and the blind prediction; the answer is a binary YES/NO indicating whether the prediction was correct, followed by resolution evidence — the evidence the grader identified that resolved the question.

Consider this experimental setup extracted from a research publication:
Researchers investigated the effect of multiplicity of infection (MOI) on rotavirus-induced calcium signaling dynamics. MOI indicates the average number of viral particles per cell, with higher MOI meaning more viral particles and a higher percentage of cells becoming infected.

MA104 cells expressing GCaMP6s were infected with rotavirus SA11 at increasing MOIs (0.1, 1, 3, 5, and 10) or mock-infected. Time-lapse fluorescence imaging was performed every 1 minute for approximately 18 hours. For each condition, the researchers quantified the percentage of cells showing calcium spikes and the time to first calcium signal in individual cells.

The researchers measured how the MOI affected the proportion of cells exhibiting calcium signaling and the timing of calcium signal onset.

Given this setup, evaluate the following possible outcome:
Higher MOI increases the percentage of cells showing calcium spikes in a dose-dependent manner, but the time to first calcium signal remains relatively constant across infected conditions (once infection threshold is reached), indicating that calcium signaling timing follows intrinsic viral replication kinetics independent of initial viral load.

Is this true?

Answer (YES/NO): NO